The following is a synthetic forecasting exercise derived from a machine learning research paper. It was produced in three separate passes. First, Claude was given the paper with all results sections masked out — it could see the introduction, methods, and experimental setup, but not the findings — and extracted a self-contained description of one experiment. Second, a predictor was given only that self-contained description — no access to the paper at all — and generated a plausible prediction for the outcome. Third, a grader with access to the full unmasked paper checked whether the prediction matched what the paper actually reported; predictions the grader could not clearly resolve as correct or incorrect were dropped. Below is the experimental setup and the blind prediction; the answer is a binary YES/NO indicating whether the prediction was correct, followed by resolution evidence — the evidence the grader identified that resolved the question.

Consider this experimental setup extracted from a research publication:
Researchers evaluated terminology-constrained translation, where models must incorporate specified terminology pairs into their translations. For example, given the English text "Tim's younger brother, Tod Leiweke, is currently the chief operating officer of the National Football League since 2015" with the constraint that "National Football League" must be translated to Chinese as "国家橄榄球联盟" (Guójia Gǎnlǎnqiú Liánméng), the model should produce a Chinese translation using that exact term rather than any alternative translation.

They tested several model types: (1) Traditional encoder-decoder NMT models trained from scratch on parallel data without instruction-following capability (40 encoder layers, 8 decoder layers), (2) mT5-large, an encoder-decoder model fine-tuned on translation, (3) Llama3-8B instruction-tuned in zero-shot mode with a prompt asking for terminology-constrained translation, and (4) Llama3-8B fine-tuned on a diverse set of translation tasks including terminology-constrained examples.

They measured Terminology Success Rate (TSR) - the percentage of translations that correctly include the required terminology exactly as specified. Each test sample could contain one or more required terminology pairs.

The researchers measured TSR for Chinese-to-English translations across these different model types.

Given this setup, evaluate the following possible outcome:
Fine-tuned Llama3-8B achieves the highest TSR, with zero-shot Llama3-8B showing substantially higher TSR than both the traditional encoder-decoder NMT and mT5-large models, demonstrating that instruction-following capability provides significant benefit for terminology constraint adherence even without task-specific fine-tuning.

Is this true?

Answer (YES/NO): NO